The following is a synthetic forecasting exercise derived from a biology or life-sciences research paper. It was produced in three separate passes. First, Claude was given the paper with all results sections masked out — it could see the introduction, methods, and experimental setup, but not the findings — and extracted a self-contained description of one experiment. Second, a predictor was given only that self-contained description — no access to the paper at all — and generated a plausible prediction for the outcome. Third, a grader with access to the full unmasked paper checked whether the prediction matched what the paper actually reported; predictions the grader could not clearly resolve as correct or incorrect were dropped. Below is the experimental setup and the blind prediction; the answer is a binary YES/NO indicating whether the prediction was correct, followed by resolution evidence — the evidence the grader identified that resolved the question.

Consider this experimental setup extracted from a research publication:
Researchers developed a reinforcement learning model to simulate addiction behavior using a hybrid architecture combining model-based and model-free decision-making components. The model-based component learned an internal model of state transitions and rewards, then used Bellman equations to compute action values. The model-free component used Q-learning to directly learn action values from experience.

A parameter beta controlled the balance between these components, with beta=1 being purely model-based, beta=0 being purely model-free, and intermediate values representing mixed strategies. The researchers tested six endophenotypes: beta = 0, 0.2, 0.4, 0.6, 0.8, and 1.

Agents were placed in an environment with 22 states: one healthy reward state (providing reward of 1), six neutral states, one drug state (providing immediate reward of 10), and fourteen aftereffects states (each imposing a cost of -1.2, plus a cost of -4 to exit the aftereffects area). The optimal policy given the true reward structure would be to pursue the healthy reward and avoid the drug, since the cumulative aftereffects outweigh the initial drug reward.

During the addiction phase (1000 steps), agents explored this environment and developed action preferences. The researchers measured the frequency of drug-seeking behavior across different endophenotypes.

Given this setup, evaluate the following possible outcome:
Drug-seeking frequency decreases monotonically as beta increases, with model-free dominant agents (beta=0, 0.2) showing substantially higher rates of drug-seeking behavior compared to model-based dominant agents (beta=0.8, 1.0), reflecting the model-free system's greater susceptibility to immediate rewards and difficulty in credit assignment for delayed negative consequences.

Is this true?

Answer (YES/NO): NO